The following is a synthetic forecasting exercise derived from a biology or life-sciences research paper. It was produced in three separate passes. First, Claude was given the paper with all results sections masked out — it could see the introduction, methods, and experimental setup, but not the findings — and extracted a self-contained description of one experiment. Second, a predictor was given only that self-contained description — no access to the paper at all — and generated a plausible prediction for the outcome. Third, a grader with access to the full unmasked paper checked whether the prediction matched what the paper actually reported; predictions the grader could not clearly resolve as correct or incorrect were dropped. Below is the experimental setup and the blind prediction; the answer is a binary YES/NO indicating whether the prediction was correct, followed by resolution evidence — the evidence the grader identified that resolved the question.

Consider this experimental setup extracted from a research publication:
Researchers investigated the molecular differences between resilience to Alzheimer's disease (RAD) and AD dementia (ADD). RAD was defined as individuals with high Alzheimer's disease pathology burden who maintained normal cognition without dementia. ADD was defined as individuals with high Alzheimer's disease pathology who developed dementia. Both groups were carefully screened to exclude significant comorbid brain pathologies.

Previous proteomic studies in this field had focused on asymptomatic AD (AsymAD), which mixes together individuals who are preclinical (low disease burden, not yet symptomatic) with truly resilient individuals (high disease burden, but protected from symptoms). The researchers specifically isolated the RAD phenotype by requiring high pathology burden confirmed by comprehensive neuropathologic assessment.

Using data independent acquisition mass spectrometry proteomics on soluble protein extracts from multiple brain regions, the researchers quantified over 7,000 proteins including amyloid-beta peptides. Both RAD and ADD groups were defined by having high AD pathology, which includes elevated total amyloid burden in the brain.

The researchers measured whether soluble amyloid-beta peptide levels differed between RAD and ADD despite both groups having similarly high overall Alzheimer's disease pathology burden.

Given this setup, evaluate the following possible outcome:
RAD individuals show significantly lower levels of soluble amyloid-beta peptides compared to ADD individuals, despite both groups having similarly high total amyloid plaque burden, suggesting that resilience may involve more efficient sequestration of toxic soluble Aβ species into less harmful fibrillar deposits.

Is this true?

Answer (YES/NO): NO